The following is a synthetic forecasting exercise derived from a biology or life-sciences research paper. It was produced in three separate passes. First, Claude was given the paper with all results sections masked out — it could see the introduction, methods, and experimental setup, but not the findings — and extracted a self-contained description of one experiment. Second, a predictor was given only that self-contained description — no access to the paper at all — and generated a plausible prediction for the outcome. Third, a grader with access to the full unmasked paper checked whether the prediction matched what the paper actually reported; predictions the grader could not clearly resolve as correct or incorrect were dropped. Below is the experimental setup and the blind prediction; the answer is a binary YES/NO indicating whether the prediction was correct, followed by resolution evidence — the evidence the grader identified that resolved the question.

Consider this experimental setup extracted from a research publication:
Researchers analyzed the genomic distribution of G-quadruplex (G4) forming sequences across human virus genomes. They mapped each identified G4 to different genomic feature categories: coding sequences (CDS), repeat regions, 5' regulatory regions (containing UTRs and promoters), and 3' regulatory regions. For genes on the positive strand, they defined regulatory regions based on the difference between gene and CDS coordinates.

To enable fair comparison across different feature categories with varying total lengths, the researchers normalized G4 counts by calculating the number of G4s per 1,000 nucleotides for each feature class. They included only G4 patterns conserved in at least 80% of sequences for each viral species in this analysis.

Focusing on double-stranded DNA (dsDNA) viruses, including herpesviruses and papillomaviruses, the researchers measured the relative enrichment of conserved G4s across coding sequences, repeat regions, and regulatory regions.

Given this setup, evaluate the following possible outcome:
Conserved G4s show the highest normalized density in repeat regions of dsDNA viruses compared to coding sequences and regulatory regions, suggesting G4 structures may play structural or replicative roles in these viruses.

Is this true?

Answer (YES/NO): YES